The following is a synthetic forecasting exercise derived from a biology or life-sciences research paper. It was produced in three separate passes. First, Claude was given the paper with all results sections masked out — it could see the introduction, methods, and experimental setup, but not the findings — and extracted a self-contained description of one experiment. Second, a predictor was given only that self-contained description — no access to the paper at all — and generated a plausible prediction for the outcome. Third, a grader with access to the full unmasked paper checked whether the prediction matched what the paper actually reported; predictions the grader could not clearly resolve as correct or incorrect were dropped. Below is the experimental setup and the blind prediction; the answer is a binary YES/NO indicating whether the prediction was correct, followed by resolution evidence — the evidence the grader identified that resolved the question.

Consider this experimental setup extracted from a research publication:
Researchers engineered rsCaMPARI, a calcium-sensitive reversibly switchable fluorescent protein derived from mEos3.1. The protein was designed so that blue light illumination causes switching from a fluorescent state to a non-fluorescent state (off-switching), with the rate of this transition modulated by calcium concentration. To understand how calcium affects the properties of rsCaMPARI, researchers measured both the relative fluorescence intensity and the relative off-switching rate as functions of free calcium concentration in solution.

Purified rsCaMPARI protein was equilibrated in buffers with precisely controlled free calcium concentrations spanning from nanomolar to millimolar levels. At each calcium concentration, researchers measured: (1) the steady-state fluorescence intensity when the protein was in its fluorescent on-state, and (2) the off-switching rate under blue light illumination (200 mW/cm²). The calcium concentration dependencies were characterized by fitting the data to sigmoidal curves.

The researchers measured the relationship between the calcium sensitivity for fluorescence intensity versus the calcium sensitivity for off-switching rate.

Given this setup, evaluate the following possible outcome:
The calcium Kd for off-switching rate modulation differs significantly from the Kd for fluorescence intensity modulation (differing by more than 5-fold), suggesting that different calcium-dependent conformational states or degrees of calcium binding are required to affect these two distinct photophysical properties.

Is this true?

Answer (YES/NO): NO